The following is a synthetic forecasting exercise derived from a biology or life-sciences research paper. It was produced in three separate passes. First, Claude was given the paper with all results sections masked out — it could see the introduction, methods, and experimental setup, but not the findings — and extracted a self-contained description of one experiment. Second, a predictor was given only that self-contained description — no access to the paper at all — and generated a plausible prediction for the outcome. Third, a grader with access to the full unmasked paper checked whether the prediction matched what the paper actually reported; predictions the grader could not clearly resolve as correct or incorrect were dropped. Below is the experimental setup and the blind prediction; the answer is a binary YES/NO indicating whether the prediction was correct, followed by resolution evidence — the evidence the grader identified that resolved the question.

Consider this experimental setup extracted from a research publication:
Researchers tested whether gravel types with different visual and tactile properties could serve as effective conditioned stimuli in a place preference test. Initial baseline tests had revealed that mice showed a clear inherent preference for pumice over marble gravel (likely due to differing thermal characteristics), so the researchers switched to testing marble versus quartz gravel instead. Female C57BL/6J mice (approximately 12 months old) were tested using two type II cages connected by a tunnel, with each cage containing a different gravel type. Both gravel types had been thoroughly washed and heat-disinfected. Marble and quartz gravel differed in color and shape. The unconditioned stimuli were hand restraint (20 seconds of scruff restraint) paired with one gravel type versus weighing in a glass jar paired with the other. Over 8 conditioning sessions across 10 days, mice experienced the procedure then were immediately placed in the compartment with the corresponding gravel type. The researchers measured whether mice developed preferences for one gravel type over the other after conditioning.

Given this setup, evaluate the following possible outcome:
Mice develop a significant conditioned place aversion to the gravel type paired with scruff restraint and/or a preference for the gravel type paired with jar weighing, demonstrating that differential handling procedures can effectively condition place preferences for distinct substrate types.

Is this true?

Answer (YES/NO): NO